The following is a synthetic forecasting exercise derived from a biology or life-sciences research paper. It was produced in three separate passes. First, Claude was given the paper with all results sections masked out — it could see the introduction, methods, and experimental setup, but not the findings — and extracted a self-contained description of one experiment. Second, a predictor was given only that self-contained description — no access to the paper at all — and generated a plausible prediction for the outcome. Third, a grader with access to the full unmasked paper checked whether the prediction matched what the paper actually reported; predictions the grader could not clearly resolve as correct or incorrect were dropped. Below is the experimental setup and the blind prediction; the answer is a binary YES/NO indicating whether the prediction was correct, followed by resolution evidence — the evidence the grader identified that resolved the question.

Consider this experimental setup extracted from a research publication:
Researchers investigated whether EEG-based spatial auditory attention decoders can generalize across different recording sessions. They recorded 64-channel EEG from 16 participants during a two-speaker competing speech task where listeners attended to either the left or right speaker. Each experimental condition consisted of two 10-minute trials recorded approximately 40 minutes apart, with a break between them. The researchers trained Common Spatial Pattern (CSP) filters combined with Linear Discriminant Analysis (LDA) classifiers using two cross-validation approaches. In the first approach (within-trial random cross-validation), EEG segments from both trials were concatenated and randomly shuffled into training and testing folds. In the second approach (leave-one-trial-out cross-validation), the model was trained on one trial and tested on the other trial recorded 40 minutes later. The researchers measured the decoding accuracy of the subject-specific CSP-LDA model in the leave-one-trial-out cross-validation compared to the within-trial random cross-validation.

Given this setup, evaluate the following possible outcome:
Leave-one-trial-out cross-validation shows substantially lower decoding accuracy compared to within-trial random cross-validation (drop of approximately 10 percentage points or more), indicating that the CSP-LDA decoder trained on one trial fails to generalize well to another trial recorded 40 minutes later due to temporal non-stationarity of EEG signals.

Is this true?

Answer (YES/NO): YES